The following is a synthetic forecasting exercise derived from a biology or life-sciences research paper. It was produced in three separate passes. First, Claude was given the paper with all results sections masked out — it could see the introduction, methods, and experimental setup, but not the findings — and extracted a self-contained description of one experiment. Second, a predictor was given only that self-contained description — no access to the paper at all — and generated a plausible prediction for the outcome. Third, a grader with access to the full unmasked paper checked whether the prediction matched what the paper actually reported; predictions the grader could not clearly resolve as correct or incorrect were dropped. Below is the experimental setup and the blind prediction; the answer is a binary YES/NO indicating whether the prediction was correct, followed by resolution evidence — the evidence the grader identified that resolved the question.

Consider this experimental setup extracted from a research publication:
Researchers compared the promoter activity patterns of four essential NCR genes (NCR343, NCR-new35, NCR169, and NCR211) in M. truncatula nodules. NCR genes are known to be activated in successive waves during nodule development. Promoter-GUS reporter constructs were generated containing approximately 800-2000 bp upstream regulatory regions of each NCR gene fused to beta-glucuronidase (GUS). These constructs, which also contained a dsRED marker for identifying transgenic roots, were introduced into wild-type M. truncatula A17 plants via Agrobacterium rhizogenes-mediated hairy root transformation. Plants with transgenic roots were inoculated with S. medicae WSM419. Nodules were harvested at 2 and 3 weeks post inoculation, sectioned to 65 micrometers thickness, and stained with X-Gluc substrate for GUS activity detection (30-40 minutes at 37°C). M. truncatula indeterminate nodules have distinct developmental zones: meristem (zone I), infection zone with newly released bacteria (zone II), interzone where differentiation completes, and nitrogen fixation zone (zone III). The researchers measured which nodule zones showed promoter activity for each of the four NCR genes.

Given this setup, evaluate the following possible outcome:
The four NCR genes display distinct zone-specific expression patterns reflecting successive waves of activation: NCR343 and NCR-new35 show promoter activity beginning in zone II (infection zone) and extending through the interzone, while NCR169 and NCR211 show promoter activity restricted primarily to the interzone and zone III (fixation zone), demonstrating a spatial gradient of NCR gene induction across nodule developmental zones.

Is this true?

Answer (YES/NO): NO